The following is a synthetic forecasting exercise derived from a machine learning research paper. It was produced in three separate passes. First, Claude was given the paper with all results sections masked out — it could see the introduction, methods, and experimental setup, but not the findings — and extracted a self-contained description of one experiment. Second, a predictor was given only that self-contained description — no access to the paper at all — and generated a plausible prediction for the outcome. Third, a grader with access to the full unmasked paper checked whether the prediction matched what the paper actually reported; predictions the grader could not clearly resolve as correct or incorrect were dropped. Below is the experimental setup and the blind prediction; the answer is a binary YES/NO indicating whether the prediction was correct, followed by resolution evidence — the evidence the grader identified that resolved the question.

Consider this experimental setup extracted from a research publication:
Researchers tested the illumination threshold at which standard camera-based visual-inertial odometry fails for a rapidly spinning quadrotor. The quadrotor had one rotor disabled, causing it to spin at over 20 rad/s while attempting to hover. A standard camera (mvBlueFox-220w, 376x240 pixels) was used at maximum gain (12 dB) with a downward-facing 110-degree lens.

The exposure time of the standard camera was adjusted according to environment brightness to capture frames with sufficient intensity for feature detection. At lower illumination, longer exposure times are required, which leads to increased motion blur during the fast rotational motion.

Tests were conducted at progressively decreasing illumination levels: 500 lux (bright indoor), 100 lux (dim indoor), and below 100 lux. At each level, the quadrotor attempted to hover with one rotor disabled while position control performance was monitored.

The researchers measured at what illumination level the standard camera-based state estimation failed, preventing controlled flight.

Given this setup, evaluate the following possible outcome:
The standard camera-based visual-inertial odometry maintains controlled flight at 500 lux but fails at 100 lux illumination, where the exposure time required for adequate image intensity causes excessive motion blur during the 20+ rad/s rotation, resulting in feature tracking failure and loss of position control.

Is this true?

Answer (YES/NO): NO